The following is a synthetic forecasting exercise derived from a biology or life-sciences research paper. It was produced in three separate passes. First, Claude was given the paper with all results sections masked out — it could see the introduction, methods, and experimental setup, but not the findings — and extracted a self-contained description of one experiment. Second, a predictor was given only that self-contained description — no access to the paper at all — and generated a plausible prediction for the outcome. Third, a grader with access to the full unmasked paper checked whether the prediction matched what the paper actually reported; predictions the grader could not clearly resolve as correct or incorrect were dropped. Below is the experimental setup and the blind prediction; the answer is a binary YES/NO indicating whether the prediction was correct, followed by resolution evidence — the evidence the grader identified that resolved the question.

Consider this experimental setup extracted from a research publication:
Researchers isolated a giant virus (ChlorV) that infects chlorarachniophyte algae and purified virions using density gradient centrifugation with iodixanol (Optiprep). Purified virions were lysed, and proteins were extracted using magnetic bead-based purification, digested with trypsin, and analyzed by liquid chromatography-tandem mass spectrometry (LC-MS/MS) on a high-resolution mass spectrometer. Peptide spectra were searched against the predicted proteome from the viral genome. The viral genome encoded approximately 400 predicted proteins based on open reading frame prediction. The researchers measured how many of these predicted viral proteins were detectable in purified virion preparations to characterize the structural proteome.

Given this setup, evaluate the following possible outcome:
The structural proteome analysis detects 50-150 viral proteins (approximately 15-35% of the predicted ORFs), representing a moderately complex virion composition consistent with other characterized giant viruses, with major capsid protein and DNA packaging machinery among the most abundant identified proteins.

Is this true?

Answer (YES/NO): YES